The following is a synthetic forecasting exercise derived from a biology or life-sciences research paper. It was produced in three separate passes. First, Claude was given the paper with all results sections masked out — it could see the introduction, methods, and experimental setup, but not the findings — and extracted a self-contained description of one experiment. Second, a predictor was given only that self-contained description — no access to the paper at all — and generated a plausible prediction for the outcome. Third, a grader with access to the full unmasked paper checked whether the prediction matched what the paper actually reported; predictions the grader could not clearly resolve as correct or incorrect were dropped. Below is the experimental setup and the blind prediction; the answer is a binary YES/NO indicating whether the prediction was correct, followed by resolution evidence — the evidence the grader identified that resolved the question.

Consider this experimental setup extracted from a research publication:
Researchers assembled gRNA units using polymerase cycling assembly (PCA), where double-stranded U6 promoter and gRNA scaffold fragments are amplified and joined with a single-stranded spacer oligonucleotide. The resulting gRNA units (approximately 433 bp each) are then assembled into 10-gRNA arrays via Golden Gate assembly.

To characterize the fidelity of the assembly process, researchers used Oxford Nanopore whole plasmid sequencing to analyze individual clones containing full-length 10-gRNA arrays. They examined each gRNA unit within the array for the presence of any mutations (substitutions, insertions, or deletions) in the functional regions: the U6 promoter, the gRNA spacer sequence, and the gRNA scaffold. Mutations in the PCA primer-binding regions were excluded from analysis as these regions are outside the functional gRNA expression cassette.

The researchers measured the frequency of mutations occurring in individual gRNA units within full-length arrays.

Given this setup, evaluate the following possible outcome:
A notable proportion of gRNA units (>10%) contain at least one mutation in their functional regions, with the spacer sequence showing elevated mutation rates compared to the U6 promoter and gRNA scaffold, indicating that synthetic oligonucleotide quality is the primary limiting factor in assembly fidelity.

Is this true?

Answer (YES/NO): NO